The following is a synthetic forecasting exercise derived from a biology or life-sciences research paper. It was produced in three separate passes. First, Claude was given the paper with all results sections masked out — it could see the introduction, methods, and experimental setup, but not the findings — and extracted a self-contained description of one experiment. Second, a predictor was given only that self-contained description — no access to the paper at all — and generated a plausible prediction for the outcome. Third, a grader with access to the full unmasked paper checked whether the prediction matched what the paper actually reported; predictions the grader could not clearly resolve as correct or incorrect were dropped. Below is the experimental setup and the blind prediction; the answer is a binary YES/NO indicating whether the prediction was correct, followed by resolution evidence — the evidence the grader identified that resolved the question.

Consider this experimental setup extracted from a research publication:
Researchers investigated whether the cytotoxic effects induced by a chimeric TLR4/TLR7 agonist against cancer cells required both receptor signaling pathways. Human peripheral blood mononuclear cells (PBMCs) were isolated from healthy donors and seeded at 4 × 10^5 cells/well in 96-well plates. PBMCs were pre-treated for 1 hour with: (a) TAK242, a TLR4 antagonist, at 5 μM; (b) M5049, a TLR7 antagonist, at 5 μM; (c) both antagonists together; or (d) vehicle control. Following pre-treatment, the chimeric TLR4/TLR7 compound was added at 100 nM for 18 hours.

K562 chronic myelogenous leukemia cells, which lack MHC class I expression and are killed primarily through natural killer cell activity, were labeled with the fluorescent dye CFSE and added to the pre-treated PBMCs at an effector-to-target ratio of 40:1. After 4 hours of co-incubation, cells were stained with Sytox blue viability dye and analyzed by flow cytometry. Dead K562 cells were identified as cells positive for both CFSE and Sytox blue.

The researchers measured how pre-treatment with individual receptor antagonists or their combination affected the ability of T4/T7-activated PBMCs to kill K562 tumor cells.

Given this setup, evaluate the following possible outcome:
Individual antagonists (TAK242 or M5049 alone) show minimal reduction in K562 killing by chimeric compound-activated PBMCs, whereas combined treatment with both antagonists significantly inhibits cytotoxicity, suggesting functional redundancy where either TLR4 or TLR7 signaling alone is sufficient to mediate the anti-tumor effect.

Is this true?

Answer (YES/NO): NO